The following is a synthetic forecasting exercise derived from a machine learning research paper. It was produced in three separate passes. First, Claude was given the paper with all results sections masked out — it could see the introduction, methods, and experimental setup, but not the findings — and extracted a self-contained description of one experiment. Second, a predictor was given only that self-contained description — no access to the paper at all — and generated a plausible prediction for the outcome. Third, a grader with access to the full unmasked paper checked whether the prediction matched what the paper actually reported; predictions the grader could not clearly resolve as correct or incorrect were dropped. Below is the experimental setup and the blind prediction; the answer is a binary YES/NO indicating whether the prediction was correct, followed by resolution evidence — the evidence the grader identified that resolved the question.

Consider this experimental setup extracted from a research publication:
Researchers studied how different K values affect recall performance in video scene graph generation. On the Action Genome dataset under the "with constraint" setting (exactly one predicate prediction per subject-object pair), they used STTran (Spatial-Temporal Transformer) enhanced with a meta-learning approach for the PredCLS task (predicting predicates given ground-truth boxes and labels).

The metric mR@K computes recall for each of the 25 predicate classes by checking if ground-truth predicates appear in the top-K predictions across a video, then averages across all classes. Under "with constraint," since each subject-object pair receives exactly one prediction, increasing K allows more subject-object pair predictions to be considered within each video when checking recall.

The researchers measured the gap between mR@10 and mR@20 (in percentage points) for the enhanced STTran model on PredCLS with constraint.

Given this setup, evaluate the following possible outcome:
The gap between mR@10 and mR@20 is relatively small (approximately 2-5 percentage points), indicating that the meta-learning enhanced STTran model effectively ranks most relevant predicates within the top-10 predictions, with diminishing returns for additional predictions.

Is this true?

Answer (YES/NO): NO